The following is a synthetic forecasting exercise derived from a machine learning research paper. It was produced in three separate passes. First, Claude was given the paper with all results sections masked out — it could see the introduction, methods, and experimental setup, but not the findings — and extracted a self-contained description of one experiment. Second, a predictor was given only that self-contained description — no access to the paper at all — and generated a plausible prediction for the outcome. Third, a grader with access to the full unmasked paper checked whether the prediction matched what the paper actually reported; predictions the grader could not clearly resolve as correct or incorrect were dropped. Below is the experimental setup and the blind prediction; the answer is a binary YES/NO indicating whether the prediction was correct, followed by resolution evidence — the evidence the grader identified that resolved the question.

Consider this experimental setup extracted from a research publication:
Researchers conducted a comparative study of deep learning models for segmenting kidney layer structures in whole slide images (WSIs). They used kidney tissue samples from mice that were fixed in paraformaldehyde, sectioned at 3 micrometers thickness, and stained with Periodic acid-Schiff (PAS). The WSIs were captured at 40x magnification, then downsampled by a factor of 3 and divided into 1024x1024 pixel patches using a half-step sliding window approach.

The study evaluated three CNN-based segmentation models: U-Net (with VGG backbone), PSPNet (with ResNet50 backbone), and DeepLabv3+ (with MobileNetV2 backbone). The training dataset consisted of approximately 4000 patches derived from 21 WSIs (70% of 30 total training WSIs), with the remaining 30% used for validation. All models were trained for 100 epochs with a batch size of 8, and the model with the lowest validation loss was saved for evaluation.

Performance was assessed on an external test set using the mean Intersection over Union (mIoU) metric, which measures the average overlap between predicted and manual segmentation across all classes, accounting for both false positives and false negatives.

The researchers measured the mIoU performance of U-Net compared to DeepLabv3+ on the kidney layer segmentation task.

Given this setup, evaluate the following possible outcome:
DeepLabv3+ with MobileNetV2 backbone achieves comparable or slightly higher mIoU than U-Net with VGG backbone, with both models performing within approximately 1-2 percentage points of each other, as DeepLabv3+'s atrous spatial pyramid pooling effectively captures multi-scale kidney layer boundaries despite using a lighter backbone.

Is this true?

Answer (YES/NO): NO